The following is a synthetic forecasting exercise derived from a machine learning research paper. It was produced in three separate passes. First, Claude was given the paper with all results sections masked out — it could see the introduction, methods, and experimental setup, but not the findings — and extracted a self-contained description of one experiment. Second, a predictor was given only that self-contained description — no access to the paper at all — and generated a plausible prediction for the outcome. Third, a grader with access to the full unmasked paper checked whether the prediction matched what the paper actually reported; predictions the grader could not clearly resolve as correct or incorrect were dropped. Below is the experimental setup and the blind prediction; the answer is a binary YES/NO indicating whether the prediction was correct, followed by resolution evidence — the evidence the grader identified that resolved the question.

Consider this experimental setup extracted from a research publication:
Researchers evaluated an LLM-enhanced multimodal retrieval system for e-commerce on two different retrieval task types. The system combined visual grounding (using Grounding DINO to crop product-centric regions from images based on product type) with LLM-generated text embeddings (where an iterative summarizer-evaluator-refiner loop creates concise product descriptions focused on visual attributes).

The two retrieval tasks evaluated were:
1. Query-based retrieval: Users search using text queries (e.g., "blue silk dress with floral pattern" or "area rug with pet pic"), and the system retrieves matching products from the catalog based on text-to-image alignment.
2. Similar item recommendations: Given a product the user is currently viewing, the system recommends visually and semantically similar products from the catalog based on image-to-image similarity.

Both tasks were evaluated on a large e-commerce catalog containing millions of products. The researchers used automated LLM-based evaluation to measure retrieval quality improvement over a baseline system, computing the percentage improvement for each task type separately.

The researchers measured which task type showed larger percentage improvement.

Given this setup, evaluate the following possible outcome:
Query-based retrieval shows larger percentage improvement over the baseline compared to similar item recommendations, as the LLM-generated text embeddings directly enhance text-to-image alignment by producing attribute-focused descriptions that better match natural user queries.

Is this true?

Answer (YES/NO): YES